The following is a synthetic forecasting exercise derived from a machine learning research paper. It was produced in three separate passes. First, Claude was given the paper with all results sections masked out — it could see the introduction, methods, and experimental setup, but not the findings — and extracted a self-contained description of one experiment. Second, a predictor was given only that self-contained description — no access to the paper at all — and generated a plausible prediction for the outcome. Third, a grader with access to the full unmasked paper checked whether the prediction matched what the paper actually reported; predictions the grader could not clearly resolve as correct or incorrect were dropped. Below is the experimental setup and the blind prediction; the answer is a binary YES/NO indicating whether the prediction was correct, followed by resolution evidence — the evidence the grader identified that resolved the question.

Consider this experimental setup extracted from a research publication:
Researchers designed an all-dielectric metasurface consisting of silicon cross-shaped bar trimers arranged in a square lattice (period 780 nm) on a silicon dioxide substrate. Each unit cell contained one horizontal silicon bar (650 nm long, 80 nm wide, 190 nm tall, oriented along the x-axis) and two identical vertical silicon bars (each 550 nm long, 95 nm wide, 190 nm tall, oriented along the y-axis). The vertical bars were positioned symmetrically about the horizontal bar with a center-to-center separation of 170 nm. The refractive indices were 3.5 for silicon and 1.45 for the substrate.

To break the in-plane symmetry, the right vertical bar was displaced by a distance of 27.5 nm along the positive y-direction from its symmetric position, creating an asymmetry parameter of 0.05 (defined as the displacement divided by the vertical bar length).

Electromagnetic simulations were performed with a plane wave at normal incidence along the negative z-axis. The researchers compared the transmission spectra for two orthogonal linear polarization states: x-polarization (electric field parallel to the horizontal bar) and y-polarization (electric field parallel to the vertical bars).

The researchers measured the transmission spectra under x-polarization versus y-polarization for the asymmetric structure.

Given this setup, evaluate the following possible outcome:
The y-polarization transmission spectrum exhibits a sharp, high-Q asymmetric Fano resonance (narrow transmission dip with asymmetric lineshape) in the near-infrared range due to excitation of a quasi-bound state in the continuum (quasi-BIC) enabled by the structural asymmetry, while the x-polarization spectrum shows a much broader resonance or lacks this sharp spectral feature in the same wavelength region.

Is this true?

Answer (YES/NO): NO